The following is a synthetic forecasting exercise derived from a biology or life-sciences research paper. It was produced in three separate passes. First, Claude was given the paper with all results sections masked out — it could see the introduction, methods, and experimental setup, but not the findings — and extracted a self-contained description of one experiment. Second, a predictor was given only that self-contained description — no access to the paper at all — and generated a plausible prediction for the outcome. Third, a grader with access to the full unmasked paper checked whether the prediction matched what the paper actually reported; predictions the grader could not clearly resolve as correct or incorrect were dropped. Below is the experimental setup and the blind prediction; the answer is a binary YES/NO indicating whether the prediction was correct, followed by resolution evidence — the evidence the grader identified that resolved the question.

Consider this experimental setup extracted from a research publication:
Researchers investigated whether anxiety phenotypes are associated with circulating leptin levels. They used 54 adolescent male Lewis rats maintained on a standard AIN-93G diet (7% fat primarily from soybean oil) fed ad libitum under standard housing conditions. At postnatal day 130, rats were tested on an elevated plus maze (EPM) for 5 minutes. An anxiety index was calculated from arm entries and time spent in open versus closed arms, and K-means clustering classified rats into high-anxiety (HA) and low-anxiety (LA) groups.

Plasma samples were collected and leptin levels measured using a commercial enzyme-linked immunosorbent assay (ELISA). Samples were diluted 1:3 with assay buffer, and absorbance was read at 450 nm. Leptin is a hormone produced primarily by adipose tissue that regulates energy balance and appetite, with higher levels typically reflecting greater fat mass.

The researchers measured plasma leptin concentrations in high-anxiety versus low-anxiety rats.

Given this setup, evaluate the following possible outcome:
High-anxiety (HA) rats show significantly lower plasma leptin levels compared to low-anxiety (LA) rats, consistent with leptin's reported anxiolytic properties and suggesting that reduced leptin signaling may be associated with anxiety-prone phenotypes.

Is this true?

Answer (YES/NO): NO